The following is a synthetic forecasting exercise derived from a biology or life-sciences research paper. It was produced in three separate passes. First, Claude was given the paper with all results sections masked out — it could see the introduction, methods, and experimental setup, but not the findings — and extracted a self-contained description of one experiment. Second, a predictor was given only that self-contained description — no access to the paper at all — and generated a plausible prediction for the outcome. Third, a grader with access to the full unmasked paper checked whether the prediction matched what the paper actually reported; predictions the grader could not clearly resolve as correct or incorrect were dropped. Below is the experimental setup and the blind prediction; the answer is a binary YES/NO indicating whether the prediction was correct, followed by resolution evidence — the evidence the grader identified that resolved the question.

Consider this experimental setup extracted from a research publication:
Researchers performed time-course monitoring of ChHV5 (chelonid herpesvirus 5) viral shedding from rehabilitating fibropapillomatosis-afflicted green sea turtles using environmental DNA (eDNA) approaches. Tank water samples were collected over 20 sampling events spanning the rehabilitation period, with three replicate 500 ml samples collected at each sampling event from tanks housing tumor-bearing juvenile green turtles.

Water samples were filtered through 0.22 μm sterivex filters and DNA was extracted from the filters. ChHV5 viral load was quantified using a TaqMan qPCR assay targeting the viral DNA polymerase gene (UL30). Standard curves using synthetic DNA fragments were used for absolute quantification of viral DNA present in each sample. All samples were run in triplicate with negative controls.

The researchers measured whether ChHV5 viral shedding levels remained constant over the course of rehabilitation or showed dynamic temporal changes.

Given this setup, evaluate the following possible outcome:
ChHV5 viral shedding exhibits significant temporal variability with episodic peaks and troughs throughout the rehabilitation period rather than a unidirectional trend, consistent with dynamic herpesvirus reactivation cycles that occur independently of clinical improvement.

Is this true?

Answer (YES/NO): NO